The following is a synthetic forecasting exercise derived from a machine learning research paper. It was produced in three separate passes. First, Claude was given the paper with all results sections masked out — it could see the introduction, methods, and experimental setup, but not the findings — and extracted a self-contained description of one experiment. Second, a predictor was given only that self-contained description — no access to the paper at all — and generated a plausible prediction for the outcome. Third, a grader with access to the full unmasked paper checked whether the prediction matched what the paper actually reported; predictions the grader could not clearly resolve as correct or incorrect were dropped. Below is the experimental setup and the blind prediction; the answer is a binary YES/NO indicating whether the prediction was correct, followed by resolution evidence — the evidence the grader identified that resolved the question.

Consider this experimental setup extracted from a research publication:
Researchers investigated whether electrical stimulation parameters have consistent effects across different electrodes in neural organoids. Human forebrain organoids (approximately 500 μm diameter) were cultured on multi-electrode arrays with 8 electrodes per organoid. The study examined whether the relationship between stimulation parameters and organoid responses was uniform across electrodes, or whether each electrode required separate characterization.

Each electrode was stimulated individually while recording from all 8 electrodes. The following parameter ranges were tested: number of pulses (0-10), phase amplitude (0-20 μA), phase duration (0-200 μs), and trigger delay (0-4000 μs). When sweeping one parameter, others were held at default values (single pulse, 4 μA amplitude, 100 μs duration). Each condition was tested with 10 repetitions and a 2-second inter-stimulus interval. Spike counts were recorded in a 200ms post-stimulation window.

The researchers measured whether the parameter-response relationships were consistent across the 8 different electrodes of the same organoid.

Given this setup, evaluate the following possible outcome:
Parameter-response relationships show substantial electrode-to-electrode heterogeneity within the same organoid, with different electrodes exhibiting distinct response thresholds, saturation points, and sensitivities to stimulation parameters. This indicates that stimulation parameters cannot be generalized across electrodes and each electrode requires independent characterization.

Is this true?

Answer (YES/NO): NO